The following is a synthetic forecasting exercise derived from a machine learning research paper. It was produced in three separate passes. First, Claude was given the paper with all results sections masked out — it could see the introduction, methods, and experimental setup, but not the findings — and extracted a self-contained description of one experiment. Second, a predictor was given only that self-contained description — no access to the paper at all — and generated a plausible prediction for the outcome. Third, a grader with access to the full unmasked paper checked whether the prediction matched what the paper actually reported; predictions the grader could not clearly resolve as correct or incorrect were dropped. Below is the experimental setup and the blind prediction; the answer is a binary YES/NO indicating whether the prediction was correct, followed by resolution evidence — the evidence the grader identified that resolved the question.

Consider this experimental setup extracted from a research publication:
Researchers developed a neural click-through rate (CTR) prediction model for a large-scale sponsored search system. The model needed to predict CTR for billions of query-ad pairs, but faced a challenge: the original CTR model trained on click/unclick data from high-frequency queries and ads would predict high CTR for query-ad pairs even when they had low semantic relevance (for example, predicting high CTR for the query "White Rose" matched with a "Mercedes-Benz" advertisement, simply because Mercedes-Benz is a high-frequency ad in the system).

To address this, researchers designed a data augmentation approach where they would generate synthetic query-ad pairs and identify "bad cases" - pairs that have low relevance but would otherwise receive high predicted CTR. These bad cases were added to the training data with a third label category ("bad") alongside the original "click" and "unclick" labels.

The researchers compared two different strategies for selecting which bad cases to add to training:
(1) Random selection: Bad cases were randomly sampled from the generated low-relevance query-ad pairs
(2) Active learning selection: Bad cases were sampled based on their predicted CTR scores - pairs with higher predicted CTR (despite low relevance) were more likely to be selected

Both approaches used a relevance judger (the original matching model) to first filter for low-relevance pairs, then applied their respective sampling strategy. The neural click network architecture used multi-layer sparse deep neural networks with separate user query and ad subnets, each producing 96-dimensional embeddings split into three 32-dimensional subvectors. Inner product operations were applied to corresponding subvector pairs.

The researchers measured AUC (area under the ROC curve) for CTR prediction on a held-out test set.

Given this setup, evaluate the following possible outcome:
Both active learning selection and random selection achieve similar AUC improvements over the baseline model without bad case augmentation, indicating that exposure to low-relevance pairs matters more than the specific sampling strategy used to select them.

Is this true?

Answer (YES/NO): NO